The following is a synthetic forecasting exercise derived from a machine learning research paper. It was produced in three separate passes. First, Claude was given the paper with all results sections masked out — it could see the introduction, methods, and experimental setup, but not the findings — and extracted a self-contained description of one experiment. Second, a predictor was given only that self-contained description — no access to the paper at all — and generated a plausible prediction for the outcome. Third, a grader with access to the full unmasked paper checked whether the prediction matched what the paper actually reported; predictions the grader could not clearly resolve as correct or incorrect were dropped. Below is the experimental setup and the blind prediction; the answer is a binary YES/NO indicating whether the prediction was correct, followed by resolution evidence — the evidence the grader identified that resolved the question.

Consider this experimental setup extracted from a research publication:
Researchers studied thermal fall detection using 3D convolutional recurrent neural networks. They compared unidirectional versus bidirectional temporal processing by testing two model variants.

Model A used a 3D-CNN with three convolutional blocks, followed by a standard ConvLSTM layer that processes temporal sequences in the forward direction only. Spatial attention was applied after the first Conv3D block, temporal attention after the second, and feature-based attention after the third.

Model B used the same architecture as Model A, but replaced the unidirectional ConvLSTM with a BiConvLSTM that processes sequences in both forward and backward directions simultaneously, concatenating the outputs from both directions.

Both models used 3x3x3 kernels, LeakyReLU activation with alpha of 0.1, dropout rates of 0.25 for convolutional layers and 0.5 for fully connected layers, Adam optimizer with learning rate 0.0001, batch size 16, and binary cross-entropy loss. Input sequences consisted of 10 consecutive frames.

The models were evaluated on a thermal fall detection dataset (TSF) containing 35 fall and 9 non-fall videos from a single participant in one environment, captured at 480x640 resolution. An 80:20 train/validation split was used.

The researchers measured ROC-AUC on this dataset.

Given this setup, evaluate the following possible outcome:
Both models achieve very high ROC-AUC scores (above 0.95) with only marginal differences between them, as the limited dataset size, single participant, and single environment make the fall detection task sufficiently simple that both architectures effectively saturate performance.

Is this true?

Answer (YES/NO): NO